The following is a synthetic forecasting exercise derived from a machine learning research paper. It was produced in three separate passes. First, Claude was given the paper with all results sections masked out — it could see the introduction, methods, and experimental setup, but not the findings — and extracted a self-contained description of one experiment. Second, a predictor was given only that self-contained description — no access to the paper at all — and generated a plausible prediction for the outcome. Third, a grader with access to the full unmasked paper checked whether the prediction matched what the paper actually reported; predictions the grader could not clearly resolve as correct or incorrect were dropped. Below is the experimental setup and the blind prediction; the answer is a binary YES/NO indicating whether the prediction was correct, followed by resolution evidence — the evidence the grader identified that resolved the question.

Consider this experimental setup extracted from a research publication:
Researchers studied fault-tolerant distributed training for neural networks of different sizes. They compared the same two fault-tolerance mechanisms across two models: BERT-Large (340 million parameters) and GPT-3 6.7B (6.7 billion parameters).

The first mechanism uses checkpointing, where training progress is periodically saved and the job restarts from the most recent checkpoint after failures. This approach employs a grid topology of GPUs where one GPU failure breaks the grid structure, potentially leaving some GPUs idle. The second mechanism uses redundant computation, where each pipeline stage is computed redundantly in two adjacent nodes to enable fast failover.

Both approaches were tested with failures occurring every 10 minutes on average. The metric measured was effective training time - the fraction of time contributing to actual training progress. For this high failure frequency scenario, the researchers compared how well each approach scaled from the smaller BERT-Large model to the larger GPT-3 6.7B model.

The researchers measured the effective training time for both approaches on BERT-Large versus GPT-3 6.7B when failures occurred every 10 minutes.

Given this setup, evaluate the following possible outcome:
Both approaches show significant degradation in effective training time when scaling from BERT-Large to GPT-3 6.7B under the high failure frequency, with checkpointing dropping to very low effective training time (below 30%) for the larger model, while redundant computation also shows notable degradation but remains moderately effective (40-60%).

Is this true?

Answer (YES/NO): NO